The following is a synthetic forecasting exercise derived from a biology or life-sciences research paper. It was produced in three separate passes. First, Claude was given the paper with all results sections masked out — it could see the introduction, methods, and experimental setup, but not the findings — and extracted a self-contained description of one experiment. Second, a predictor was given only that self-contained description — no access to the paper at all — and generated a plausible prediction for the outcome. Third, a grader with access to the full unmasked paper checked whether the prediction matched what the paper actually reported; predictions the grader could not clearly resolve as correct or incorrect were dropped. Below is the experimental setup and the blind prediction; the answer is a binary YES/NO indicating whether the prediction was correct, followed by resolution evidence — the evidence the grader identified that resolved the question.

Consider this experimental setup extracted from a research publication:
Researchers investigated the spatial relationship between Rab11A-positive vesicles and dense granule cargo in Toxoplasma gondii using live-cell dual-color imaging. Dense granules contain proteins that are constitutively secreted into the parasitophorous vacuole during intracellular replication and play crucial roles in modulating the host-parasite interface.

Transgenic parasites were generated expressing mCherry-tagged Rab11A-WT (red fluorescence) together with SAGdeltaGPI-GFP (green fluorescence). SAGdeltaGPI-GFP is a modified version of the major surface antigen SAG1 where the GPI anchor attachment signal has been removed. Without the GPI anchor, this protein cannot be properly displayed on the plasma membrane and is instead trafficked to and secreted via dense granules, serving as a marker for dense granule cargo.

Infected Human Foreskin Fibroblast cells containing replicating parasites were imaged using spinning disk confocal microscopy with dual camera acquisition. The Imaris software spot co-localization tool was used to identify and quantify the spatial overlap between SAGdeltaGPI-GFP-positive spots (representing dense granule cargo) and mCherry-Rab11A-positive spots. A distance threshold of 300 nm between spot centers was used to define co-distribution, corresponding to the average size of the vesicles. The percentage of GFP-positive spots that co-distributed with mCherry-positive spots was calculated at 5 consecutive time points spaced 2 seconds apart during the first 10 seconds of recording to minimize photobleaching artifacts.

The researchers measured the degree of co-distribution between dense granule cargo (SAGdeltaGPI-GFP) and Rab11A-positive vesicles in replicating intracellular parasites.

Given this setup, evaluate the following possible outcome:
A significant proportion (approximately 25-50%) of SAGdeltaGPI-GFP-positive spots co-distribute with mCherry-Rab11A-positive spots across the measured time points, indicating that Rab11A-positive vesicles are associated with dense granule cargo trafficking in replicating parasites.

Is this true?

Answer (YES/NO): YES